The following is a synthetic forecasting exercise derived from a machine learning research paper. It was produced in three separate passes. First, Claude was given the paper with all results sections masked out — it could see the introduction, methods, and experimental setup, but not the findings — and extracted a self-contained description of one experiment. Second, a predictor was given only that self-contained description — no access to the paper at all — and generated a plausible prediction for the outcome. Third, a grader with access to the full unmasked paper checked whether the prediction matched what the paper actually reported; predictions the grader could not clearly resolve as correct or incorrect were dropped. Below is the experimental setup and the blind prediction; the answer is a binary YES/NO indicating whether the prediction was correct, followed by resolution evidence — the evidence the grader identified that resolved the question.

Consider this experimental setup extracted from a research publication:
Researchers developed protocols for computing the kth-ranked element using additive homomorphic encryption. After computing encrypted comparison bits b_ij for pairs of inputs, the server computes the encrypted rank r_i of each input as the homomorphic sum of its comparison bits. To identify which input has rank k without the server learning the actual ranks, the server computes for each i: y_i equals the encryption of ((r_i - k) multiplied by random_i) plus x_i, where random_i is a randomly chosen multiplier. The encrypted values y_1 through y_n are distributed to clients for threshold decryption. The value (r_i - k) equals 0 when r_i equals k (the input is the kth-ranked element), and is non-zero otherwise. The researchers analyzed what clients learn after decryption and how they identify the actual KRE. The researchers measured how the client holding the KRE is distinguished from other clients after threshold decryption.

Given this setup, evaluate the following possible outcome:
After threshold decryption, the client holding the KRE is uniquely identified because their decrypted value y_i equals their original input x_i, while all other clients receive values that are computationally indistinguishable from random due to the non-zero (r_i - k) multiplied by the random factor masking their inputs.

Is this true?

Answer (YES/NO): YES